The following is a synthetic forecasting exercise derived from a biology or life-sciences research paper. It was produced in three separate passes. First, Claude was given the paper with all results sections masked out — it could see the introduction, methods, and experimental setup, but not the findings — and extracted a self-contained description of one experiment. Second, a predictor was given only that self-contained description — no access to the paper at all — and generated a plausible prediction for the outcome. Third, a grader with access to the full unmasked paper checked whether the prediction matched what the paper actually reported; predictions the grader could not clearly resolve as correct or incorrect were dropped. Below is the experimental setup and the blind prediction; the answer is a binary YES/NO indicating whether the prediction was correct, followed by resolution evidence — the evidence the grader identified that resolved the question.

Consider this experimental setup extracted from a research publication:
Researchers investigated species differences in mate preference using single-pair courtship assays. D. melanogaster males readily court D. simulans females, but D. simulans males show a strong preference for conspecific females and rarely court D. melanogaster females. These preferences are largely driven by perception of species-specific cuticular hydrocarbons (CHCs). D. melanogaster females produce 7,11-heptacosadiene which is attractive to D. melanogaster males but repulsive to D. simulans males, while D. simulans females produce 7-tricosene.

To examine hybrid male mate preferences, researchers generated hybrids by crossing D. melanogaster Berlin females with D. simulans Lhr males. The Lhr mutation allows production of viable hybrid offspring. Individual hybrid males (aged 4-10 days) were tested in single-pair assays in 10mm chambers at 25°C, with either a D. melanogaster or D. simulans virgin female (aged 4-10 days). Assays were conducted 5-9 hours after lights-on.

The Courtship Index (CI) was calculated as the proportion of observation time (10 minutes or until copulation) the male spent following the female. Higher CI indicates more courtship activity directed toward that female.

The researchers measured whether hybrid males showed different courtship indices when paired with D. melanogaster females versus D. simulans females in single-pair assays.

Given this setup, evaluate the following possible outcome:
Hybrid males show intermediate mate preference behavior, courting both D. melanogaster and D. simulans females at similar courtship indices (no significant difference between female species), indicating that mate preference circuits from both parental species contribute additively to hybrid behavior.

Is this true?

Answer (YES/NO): NO